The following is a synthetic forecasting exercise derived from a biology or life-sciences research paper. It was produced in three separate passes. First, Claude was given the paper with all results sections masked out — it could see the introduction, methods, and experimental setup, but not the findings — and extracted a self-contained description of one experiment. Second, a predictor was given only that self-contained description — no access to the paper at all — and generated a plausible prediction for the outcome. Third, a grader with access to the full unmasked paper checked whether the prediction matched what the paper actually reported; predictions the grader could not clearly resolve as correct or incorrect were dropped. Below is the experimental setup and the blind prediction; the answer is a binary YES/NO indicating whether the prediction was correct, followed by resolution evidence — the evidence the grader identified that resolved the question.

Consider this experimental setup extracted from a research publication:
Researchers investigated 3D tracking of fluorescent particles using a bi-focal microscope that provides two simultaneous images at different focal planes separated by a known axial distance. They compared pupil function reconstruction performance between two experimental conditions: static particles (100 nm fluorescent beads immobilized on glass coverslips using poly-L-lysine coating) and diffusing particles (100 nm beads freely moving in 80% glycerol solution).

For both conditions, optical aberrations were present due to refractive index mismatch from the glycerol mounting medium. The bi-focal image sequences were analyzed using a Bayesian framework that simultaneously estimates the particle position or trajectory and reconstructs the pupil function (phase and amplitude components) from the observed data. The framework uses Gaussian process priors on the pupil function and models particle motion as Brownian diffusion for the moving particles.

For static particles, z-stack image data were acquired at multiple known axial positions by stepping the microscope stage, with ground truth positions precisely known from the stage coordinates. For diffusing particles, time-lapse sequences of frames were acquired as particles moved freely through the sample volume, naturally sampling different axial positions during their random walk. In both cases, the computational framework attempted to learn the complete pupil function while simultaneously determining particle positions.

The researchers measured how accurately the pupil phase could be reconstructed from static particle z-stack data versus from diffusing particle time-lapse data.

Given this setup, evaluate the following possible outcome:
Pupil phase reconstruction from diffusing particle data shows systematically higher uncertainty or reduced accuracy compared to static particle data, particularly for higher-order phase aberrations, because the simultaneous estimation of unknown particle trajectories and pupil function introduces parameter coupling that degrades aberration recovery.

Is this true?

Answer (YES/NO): NO